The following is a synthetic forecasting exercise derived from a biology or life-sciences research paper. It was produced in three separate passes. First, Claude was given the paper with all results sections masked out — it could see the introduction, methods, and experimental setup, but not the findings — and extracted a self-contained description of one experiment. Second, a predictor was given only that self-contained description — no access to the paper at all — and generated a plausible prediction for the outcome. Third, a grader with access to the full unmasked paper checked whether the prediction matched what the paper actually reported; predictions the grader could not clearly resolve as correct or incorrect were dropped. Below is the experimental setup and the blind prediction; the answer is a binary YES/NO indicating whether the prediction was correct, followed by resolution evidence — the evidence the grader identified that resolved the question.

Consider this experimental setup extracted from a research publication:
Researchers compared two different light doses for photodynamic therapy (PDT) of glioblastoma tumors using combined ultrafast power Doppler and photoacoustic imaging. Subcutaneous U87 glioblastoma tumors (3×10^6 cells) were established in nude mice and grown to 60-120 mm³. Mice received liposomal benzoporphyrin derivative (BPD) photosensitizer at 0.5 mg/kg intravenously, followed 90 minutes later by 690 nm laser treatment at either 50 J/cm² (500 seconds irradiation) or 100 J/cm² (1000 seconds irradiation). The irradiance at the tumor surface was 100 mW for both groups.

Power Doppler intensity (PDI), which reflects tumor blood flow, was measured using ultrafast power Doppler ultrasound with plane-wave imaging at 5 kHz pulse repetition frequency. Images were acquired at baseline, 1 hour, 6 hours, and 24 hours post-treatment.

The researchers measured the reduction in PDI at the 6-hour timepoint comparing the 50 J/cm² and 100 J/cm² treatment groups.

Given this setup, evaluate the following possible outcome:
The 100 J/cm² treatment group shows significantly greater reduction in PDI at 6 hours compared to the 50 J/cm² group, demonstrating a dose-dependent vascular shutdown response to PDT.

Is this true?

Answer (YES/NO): YES